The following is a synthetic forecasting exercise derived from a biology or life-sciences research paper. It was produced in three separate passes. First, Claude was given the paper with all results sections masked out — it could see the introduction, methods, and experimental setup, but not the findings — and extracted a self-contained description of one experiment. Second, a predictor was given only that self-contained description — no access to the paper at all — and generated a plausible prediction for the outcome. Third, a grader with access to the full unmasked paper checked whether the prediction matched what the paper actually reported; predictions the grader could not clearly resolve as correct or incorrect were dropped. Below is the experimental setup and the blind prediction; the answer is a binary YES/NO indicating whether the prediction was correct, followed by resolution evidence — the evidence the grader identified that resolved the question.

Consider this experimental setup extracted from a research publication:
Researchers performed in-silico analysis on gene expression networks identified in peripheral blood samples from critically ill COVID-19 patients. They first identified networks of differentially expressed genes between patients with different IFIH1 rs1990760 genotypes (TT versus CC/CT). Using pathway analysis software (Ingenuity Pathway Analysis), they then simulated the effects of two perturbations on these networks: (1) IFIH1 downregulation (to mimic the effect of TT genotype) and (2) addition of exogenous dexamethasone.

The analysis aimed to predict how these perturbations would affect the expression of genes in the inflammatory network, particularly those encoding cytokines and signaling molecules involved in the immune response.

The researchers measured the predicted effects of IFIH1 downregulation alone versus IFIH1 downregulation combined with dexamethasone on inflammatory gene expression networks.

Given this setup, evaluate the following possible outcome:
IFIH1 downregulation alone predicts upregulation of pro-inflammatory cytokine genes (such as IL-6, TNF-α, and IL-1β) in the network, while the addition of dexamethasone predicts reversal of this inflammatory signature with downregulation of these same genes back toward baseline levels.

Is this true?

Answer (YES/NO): NO